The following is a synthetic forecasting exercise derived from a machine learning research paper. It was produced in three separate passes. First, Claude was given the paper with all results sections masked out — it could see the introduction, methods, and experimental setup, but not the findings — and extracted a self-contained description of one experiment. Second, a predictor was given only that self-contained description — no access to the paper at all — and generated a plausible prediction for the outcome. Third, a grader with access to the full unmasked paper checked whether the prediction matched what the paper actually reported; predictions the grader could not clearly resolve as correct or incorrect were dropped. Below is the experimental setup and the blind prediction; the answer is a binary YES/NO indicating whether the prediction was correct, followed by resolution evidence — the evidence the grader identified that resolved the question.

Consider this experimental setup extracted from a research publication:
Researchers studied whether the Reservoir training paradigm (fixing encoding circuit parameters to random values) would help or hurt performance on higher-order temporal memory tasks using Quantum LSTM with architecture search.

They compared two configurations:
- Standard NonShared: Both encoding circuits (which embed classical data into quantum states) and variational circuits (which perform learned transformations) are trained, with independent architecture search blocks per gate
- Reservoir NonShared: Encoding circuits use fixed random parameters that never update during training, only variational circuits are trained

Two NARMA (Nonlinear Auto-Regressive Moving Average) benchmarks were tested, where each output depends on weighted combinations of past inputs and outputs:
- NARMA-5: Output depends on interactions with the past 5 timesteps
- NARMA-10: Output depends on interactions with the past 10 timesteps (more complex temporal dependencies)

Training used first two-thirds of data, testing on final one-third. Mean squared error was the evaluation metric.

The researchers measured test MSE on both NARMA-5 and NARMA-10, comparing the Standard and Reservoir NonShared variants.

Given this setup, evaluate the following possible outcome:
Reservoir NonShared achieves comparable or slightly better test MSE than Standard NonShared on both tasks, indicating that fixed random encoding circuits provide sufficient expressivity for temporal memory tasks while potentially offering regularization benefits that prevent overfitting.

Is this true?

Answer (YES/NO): NO